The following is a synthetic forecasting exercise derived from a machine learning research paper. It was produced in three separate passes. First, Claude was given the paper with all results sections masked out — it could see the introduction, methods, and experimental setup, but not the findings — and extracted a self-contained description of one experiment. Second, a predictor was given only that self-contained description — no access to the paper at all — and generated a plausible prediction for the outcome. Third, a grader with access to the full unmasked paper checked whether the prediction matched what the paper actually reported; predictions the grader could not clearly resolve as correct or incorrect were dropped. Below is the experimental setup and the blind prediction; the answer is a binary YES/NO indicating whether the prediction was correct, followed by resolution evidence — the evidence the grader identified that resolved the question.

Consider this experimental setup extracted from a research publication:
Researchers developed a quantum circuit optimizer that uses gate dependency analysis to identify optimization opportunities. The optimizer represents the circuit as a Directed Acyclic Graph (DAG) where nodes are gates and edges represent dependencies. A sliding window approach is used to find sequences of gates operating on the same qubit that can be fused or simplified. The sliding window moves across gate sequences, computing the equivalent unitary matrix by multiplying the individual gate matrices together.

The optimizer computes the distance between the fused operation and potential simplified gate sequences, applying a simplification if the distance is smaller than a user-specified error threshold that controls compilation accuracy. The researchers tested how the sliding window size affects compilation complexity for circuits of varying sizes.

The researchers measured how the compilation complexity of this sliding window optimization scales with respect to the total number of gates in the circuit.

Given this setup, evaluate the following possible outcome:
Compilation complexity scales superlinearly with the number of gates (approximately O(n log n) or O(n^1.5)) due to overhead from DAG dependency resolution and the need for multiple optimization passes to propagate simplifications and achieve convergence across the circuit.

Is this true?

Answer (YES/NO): NO